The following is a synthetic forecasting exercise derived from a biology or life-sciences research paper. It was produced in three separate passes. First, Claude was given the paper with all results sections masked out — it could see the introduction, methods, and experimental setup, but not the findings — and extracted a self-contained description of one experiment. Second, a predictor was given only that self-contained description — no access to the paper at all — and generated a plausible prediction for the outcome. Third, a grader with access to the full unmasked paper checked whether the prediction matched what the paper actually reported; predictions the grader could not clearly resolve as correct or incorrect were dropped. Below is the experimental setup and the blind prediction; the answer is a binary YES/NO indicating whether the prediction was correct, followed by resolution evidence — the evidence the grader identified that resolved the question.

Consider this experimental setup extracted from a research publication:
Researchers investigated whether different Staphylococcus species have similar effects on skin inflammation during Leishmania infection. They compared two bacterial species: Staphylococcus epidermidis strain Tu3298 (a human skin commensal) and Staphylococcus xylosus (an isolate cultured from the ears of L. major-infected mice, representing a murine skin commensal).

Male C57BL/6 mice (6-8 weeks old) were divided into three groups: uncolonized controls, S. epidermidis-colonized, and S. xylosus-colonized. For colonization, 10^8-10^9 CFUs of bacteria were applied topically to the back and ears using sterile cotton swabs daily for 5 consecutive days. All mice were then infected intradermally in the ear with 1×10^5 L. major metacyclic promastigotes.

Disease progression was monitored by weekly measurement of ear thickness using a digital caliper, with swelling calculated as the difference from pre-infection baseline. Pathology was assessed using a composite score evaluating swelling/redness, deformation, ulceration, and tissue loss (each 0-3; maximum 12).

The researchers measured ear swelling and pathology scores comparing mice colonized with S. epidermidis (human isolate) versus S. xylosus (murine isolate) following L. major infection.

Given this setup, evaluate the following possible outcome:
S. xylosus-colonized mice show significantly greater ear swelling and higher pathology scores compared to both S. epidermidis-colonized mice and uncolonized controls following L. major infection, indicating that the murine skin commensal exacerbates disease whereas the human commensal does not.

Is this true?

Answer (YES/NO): NO